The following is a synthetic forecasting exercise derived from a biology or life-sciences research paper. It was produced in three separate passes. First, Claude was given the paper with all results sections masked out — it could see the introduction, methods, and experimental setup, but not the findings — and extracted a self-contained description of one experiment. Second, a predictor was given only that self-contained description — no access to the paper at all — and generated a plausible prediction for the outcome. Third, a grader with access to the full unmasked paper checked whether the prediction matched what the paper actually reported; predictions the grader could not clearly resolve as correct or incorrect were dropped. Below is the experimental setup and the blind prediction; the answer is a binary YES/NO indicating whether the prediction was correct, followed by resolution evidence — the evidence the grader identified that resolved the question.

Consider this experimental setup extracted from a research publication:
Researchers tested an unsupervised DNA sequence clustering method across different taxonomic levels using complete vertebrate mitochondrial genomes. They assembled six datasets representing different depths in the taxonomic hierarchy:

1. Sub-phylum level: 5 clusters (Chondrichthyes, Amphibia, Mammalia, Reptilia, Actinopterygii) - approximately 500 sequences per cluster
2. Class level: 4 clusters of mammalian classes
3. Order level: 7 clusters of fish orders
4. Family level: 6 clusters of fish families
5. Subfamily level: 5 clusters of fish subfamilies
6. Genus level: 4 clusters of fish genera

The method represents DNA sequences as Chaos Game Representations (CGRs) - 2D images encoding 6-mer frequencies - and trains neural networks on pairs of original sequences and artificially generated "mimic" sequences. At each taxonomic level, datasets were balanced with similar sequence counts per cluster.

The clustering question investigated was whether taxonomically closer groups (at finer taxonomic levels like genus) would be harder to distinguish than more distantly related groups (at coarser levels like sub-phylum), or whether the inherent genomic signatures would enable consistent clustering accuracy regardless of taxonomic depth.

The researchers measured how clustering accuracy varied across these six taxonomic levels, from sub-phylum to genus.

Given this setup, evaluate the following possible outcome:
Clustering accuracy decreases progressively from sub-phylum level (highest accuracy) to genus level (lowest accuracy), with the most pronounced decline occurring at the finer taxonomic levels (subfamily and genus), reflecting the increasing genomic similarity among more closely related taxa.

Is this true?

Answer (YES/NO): NO